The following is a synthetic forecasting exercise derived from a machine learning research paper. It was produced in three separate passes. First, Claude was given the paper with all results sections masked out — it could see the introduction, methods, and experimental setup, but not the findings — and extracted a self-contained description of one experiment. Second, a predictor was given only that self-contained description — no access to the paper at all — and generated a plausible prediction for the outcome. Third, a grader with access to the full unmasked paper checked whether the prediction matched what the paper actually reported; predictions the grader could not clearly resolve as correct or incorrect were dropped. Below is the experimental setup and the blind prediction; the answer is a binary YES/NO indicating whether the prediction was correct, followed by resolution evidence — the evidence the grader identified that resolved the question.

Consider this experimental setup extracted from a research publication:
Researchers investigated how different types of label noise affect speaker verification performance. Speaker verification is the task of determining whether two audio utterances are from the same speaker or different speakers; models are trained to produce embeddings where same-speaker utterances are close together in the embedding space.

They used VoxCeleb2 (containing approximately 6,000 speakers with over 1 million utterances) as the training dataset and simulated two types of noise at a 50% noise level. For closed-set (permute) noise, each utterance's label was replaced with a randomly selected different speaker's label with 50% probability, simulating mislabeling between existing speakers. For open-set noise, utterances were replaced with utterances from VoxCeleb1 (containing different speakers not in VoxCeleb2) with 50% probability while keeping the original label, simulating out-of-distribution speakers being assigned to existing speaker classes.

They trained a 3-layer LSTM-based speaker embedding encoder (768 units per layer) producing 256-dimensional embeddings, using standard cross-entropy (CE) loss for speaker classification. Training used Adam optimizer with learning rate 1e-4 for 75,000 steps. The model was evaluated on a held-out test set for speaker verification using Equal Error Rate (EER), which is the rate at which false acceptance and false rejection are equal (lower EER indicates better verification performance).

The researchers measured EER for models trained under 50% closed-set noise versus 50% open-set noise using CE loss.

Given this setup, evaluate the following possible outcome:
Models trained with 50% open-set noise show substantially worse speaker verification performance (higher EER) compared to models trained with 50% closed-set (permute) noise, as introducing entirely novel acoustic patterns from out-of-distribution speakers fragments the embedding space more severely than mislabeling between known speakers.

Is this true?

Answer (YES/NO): YES